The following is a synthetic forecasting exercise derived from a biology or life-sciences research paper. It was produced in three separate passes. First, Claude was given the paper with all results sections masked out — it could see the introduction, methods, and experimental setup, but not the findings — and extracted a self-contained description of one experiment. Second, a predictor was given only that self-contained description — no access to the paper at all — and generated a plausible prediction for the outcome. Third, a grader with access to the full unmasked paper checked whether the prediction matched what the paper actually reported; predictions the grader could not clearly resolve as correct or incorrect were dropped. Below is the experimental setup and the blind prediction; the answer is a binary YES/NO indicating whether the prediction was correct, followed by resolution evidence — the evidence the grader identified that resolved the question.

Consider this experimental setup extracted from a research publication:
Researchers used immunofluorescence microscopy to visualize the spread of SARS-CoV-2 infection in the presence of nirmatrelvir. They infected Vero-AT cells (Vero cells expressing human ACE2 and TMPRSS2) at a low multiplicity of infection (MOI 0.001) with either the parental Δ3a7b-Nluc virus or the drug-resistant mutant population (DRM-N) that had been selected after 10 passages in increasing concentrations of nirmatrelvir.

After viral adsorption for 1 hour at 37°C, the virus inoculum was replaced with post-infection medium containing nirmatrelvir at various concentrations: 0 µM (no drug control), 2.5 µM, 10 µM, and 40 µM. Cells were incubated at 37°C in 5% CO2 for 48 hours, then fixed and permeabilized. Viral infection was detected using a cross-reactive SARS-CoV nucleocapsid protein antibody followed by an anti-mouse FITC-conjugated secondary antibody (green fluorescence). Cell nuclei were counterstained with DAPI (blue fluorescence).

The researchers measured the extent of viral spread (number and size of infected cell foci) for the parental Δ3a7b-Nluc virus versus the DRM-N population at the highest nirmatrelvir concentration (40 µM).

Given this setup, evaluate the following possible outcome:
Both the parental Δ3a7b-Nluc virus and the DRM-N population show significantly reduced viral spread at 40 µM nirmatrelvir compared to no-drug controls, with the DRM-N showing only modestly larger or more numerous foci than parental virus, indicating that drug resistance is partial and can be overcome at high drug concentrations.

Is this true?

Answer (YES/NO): NO